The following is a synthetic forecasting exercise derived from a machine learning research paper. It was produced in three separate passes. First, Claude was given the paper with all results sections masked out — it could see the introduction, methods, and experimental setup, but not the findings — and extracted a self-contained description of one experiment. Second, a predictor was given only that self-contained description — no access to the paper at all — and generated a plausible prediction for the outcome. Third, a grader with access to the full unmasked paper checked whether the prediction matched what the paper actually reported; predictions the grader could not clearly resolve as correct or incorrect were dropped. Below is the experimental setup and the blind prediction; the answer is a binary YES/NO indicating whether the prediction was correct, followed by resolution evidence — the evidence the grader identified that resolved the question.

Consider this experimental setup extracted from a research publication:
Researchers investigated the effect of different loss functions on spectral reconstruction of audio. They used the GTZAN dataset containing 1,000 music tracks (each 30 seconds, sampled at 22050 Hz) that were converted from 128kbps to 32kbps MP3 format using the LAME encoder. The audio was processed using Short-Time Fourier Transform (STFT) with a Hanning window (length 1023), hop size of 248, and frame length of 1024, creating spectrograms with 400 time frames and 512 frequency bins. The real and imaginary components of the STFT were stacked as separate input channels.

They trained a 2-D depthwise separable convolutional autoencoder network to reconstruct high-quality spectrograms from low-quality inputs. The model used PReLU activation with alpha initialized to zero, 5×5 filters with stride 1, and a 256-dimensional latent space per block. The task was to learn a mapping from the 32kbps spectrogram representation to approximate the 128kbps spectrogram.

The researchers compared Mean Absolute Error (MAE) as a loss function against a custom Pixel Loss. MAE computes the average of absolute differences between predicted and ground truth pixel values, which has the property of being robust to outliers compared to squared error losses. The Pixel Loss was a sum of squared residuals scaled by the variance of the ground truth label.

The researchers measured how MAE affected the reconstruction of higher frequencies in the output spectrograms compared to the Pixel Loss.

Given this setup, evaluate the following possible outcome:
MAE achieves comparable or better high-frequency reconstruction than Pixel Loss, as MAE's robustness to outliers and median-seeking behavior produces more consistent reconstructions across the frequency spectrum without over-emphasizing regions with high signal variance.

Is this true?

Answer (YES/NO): NO